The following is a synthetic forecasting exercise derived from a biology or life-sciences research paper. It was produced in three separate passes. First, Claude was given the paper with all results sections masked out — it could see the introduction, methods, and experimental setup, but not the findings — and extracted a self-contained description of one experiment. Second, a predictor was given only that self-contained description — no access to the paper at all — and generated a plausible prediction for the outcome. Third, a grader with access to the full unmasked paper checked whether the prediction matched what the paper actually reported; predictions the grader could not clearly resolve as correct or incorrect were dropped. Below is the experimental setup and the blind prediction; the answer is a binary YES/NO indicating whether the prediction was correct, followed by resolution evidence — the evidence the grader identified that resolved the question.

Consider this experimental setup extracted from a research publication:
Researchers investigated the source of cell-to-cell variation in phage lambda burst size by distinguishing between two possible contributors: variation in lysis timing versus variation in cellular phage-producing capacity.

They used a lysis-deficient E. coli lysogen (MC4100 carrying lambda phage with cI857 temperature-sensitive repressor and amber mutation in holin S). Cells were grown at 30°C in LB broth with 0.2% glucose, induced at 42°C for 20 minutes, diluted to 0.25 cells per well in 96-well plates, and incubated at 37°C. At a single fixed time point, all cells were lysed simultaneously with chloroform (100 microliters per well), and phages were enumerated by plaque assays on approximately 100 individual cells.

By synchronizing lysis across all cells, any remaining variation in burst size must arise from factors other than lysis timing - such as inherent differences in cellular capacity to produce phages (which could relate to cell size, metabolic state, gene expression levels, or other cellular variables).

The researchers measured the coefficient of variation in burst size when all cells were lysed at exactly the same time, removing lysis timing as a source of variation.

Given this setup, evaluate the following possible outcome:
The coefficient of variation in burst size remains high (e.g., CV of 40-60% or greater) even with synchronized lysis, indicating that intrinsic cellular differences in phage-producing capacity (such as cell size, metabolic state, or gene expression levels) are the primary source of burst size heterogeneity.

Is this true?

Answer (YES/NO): YES